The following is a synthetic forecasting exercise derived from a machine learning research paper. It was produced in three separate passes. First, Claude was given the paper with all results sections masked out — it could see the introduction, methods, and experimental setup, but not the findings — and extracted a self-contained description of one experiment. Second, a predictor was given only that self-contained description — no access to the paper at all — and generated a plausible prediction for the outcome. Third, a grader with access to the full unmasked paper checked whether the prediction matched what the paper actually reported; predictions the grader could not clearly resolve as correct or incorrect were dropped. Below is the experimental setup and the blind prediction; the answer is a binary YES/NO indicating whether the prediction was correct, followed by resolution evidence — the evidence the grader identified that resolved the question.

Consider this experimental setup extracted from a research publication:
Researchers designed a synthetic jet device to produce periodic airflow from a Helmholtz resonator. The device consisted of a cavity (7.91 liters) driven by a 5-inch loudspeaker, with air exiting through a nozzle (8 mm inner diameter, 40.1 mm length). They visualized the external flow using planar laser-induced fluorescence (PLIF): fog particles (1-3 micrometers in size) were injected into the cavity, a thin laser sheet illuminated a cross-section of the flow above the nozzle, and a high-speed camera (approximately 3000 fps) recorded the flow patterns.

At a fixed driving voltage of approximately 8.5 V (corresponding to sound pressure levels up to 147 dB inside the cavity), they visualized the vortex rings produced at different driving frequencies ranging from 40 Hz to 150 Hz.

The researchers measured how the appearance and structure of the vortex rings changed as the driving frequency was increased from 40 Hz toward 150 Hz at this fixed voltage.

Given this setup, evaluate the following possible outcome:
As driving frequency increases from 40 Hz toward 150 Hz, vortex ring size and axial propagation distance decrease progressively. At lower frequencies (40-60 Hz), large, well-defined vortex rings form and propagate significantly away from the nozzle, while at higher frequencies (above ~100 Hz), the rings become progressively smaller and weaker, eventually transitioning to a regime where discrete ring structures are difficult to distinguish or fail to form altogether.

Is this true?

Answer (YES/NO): NO